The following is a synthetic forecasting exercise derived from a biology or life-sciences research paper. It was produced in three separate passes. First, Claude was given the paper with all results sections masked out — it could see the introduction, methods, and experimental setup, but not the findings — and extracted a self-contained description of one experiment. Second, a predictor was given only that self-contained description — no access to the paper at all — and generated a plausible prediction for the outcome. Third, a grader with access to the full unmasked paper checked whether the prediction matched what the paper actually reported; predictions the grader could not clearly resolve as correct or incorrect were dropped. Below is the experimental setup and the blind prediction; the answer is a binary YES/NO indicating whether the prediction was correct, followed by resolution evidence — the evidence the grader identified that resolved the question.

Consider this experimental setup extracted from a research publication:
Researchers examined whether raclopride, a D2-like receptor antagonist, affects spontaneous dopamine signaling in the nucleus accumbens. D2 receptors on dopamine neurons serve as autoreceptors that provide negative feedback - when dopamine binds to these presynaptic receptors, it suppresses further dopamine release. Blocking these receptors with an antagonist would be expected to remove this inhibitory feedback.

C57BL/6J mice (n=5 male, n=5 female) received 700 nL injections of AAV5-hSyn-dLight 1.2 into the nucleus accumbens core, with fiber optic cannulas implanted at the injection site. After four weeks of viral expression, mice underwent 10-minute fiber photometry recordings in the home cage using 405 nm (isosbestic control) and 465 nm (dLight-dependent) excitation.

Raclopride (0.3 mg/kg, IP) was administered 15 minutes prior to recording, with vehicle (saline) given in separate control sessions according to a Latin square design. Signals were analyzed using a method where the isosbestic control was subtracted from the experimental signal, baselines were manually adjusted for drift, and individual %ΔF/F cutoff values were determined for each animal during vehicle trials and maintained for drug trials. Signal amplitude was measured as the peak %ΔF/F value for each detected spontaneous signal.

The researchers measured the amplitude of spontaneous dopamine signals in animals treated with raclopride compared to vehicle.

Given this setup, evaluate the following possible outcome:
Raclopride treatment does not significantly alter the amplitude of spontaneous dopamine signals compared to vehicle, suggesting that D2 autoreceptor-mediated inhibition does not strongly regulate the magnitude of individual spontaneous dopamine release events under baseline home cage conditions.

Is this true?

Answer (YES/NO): NO